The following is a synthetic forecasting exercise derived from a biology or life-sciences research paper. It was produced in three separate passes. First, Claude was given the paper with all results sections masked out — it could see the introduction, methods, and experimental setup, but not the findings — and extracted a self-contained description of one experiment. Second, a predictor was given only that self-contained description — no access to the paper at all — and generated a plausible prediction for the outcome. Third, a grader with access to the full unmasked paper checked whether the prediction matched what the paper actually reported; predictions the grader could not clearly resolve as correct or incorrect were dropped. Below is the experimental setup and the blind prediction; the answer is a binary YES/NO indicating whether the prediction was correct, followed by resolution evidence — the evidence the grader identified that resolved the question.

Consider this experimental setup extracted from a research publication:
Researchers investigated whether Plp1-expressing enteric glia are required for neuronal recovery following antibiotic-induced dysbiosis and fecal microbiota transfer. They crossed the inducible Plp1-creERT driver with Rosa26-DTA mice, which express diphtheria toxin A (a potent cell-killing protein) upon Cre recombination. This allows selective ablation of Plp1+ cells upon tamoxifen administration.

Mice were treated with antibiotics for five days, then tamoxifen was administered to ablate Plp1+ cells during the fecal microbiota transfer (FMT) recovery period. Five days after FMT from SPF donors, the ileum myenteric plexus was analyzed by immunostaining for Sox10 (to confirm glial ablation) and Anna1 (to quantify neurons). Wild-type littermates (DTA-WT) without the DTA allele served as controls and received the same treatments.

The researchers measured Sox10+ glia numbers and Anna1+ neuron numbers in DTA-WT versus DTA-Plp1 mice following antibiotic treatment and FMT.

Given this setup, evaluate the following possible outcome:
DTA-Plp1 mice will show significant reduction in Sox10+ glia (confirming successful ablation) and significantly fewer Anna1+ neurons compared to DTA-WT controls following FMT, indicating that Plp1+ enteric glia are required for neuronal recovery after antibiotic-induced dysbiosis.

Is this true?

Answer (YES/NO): YES